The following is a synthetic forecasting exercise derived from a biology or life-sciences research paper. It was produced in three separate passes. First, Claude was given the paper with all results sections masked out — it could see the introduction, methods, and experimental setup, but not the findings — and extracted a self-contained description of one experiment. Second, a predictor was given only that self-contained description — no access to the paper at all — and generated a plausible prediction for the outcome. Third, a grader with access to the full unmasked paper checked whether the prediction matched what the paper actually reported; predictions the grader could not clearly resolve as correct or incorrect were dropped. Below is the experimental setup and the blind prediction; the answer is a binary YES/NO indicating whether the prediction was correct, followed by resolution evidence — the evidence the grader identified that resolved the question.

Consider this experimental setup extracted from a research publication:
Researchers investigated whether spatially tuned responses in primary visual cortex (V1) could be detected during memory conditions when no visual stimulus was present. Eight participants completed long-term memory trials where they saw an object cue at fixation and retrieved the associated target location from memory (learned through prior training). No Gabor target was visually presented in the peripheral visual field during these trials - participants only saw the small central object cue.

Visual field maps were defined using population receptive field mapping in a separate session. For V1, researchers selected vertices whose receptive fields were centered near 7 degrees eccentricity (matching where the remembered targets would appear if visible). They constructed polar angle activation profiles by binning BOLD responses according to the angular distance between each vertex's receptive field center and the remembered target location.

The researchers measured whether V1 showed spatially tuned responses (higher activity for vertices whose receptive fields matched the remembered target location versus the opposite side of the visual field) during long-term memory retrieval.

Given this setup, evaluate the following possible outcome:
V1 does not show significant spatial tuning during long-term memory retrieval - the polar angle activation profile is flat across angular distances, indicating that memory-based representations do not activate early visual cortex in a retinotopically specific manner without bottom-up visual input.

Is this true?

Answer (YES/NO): NO